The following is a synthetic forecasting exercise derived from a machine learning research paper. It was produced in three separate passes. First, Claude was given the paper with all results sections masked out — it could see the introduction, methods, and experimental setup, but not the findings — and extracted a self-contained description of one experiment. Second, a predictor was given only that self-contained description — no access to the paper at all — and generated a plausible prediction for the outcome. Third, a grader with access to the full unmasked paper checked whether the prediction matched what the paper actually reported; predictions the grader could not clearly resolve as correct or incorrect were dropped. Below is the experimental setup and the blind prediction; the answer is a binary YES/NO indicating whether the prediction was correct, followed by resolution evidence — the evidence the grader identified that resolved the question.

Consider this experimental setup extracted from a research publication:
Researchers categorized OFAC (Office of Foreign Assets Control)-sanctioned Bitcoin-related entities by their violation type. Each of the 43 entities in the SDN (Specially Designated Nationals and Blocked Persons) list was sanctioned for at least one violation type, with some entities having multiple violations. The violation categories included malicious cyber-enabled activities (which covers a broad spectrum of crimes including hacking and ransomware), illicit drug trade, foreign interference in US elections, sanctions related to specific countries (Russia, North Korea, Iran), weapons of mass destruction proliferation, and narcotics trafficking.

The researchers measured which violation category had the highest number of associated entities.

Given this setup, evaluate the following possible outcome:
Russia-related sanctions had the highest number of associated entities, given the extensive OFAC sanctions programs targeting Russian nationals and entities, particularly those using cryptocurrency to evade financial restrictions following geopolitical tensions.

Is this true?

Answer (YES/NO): NO